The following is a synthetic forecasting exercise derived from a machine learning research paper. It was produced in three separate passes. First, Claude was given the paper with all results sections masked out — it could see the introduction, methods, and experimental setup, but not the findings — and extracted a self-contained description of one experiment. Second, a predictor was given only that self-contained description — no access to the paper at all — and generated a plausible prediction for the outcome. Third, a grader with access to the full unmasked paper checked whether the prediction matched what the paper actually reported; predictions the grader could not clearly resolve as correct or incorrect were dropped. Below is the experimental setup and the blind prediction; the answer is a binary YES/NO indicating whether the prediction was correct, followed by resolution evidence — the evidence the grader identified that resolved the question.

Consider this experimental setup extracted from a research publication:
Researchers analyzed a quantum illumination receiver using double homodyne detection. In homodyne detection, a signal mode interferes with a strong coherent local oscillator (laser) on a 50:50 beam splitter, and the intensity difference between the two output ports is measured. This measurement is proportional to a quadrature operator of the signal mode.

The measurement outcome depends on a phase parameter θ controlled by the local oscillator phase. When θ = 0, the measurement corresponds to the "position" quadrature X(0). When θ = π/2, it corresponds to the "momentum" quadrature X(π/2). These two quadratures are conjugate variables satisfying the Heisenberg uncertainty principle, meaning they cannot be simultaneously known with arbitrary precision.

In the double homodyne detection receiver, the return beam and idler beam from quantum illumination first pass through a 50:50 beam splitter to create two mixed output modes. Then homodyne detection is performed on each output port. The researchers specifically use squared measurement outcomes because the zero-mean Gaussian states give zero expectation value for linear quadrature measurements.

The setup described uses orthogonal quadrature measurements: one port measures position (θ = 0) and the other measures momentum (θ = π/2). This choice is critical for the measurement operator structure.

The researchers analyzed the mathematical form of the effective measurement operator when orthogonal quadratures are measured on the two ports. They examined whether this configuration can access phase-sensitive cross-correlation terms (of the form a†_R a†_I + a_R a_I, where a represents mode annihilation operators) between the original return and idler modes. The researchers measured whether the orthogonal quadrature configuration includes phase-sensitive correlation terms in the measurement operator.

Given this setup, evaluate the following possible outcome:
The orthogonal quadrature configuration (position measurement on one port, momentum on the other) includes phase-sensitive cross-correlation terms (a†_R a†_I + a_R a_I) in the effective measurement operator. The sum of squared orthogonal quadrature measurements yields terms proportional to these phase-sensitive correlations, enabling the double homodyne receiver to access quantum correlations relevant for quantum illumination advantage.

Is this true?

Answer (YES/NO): YES